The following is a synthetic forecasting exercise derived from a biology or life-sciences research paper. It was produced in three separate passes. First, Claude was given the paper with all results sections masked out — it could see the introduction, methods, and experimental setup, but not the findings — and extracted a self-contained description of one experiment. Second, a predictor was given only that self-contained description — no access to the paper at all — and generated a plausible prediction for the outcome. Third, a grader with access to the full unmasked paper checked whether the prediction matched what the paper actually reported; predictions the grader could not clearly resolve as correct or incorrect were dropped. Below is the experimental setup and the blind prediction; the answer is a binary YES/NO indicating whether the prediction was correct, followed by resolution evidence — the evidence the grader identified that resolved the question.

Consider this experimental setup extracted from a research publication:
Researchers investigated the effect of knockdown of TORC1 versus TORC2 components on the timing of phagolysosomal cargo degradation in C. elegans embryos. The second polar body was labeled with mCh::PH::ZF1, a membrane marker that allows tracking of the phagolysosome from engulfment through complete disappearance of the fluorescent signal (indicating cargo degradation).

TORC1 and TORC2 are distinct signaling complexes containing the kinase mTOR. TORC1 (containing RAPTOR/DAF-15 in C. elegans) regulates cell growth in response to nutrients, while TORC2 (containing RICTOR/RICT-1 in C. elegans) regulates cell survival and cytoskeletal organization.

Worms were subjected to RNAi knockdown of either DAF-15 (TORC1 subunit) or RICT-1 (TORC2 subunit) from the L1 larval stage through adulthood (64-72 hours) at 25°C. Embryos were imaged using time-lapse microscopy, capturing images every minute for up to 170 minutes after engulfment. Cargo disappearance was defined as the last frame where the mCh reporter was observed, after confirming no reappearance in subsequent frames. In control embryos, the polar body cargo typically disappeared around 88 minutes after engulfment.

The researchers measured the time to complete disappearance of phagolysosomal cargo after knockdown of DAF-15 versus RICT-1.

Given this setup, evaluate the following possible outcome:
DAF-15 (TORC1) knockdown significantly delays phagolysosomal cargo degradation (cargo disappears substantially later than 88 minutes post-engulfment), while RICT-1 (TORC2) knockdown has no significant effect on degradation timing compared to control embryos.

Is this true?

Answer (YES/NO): NO